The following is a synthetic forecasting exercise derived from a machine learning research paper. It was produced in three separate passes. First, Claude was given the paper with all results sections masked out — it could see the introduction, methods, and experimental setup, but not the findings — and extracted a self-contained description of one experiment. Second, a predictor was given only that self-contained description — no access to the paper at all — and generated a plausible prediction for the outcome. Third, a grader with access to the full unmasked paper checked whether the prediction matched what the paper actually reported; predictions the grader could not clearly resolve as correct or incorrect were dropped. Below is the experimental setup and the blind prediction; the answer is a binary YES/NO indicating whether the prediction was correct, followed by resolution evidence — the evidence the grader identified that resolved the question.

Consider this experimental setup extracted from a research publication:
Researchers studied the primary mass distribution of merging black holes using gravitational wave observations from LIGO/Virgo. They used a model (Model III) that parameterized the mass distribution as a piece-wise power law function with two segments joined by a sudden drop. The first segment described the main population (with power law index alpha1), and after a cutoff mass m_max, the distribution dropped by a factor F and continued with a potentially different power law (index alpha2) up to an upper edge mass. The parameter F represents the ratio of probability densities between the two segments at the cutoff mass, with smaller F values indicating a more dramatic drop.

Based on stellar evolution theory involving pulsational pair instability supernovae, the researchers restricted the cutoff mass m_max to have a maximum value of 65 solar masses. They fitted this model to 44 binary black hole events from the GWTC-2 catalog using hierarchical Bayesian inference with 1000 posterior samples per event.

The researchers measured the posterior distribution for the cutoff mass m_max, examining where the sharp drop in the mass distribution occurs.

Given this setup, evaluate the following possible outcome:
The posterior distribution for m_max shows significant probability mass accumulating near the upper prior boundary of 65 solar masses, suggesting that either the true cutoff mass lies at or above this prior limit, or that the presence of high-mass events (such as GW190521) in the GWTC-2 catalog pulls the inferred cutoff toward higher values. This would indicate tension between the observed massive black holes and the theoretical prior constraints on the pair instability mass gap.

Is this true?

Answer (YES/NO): NO